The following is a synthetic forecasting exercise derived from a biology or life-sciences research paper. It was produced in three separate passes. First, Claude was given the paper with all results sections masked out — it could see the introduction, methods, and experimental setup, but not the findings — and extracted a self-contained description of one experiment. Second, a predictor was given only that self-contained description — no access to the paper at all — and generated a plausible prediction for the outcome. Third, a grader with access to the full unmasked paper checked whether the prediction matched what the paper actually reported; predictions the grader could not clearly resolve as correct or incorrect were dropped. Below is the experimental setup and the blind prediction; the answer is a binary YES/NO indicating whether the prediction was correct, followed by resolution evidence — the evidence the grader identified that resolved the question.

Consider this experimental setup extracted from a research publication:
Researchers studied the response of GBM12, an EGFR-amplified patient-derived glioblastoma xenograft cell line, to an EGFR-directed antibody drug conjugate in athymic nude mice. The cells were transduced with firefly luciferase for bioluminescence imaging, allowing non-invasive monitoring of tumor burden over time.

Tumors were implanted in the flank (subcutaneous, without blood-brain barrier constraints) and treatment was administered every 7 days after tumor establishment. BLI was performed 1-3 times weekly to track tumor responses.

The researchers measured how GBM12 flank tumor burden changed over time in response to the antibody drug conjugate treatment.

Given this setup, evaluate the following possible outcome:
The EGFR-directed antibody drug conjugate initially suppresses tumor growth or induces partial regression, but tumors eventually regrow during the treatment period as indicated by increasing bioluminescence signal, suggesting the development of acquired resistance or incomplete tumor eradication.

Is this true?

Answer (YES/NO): YES